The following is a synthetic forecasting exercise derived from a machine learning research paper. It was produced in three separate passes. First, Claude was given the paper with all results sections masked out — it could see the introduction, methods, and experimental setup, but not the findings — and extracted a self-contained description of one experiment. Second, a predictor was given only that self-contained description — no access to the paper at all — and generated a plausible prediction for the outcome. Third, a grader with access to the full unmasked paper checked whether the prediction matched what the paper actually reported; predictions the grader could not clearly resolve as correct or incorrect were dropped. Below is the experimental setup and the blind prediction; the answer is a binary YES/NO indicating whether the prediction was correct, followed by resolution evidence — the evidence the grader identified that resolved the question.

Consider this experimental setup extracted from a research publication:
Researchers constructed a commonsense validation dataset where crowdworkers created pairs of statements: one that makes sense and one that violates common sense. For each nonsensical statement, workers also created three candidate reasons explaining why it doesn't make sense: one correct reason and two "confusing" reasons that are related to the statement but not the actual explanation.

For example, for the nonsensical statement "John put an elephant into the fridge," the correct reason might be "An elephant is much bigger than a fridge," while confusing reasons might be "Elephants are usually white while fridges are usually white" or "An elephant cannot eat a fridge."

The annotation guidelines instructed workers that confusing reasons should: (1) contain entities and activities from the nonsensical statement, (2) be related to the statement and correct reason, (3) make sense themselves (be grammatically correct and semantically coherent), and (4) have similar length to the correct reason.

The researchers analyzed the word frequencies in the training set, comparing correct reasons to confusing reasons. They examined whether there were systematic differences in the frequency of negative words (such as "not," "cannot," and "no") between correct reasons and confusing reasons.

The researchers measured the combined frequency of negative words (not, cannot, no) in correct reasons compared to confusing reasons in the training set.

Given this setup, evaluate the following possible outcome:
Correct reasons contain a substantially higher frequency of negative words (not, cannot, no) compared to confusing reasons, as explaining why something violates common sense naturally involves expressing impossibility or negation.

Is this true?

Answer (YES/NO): YES